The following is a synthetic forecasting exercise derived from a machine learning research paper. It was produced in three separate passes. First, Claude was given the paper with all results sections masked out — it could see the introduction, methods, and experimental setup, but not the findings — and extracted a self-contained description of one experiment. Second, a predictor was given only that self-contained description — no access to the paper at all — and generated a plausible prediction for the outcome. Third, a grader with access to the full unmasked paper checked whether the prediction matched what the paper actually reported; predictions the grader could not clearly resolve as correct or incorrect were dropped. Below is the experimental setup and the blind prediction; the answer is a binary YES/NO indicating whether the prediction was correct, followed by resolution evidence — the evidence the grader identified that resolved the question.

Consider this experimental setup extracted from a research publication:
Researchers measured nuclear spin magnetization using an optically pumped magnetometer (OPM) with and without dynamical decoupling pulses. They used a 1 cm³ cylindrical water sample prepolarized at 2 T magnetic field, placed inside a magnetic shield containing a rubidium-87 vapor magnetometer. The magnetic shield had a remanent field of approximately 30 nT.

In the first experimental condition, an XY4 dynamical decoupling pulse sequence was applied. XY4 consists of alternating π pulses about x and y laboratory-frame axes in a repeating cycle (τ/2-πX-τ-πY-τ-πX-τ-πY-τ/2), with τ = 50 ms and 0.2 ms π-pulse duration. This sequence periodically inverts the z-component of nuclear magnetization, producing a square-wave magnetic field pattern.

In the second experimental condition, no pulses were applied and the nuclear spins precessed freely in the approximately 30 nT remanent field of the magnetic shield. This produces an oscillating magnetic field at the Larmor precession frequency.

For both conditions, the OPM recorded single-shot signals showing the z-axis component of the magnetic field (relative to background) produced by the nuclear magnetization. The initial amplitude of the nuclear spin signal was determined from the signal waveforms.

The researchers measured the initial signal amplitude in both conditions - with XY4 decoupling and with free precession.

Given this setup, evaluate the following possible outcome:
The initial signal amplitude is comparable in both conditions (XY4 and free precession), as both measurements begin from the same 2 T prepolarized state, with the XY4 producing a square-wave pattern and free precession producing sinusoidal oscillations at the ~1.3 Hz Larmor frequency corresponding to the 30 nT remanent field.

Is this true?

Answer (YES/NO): YES